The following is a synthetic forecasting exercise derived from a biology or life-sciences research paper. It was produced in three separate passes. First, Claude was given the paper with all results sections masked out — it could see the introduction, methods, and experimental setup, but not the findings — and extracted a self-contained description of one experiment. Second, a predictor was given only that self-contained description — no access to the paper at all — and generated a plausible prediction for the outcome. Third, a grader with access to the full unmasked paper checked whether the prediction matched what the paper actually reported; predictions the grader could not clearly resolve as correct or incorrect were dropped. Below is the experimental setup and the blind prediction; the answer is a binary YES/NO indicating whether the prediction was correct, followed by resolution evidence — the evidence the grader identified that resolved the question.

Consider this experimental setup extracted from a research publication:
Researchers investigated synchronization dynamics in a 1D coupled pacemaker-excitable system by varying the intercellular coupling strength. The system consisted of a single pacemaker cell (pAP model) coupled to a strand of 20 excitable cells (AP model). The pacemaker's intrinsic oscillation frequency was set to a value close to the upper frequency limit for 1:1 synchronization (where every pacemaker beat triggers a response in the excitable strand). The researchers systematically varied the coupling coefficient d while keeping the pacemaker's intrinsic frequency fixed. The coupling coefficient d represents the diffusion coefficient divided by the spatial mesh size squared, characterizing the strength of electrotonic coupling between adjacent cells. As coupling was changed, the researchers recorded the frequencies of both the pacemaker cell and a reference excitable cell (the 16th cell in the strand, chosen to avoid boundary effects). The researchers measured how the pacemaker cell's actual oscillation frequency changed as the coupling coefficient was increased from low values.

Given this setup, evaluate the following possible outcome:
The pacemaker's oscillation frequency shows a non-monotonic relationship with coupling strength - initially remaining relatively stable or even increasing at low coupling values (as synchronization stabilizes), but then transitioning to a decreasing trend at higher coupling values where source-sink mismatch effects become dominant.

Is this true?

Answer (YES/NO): NO